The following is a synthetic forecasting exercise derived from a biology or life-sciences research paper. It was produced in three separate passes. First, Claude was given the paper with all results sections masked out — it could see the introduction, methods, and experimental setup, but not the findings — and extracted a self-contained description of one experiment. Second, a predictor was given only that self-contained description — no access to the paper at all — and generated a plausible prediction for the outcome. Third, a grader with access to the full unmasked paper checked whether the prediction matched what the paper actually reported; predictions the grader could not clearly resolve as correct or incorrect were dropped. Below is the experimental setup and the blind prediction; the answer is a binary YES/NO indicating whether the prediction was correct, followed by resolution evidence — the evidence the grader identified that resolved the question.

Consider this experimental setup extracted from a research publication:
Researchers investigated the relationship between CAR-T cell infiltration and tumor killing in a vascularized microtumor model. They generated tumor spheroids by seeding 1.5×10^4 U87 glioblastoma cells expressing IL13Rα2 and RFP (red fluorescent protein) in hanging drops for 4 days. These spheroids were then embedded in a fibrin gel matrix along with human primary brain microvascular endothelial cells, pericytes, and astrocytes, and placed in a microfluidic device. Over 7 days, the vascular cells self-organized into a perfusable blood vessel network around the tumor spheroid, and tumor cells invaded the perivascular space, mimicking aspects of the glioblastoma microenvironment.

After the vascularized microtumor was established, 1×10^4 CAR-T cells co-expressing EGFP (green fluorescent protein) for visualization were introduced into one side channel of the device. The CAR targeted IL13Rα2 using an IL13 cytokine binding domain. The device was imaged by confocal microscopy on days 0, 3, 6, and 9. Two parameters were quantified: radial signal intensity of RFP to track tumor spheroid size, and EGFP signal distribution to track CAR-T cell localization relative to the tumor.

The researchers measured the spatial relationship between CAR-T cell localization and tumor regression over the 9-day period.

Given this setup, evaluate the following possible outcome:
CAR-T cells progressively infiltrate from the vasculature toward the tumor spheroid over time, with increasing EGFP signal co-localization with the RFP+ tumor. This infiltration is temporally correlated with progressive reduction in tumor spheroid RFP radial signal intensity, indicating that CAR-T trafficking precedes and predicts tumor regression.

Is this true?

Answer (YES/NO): NO